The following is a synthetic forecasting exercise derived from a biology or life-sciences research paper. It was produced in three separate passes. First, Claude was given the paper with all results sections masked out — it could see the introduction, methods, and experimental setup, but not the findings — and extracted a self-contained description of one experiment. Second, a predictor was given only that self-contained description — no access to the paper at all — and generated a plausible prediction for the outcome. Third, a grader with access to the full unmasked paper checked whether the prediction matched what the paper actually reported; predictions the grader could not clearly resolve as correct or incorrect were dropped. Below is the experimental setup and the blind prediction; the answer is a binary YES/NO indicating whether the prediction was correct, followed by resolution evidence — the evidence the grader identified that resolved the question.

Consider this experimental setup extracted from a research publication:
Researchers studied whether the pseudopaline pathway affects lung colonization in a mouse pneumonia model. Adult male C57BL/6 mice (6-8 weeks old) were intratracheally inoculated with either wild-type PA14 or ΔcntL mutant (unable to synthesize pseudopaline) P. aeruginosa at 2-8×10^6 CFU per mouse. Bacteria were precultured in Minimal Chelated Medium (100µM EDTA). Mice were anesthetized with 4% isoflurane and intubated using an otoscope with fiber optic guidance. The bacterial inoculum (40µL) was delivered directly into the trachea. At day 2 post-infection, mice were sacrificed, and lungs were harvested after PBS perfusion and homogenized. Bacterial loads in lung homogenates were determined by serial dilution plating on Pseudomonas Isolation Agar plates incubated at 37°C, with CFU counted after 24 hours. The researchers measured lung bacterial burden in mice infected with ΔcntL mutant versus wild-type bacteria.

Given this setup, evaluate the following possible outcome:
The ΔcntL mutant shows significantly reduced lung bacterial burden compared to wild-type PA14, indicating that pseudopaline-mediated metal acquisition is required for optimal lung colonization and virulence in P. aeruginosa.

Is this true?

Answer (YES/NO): YES